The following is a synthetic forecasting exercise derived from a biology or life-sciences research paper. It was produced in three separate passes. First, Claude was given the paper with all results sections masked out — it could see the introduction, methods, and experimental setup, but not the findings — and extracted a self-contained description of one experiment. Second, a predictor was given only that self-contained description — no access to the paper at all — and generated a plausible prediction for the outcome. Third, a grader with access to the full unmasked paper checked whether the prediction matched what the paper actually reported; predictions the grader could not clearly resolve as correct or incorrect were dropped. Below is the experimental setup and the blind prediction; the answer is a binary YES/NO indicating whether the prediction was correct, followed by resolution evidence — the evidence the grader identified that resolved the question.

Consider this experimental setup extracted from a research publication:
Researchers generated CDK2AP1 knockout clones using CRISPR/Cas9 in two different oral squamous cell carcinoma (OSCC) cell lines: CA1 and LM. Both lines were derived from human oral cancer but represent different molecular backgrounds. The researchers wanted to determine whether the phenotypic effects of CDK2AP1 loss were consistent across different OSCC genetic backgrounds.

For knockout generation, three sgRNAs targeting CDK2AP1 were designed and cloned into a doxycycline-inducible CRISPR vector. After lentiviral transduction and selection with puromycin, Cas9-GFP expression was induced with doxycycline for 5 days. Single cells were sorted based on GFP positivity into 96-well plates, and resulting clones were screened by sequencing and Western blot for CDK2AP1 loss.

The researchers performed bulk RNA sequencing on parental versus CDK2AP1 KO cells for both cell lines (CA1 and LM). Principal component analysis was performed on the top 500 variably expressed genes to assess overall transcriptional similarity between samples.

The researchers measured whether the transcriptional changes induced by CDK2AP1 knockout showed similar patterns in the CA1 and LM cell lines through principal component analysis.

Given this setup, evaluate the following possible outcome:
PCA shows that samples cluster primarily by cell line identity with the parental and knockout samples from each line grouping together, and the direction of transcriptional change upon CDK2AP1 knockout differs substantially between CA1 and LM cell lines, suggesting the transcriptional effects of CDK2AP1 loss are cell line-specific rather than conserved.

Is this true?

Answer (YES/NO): NO